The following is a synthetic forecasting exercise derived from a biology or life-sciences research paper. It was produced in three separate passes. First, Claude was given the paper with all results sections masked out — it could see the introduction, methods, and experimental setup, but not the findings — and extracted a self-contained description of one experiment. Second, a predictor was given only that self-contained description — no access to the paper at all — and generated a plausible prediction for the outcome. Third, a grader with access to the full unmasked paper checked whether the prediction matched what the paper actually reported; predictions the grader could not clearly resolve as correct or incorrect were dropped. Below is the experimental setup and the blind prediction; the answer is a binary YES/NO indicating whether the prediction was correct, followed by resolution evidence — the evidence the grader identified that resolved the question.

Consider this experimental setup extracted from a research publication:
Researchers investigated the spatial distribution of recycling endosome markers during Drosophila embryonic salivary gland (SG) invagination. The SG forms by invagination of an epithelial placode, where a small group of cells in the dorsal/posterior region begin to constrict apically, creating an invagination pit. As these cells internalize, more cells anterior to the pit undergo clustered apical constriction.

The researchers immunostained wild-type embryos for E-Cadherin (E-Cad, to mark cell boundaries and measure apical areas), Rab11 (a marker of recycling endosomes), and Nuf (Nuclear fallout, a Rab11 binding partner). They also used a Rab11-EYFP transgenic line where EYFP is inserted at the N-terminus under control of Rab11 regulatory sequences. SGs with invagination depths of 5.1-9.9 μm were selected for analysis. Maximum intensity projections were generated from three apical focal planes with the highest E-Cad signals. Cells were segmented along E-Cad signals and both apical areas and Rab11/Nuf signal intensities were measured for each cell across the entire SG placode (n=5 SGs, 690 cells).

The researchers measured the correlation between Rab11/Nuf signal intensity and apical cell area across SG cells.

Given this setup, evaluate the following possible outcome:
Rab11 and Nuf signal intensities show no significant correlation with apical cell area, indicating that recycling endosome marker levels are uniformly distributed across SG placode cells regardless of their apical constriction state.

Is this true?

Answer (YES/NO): NO